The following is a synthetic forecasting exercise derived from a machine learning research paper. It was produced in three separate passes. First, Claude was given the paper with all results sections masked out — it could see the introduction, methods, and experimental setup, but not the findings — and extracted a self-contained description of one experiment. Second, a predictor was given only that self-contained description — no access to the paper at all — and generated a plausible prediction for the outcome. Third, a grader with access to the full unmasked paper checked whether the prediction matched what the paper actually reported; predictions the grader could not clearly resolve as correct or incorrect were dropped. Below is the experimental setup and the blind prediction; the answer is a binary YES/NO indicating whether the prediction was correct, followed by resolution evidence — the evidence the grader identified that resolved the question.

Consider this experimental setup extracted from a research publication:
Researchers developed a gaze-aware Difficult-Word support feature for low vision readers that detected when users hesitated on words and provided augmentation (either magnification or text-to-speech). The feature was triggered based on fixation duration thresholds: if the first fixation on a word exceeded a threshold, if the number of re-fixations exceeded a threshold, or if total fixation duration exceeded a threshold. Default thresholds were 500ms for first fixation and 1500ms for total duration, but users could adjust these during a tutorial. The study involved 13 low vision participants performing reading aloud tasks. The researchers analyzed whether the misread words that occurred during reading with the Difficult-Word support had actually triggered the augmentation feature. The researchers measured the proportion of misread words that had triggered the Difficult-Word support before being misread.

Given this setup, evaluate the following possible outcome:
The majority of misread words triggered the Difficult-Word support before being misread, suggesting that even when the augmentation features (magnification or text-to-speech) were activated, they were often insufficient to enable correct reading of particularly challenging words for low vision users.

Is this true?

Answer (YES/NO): NO